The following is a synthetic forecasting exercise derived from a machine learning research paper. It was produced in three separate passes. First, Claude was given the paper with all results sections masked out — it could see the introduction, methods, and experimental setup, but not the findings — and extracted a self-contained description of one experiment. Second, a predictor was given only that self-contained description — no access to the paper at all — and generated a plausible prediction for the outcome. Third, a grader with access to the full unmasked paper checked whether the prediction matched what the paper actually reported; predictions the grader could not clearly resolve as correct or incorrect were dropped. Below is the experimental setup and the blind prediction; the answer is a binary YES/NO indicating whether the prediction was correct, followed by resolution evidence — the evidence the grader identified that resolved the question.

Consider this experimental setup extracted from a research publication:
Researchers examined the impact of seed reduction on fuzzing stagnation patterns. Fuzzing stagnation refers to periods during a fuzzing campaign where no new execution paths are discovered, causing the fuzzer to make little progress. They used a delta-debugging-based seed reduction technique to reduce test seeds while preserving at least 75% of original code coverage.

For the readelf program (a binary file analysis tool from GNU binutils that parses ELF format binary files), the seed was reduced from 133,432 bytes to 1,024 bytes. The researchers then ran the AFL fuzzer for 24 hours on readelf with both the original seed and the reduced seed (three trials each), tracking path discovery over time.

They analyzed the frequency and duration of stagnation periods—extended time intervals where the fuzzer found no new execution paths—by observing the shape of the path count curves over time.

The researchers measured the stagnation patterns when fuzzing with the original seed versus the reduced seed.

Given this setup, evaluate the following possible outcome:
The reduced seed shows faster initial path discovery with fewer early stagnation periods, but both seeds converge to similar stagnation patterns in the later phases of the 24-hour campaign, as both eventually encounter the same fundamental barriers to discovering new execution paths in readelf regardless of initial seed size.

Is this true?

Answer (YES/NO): NO